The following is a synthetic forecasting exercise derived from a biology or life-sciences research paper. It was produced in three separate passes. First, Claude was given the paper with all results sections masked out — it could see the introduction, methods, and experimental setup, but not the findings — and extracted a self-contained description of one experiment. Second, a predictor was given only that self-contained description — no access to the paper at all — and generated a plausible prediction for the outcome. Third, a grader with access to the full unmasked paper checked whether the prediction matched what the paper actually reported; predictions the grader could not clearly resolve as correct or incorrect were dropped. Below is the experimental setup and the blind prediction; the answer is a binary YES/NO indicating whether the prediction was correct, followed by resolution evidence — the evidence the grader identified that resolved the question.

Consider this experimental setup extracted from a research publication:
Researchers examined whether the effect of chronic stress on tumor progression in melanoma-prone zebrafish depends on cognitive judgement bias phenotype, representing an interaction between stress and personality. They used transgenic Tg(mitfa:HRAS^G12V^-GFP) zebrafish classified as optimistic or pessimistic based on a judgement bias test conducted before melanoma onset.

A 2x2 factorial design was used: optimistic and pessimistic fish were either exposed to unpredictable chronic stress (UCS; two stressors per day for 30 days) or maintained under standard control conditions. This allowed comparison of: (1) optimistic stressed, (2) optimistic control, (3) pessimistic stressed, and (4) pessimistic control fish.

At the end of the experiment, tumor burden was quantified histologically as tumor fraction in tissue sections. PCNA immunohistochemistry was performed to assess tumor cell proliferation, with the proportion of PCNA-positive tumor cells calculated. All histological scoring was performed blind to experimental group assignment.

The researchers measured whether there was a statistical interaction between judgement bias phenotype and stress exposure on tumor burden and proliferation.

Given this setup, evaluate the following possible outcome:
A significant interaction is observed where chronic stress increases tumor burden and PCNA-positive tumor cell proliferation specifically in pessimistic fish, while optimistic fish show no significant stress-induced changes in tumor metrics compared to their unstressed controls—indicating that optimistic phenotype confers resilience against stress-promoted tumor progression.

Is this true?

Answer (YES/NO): NO